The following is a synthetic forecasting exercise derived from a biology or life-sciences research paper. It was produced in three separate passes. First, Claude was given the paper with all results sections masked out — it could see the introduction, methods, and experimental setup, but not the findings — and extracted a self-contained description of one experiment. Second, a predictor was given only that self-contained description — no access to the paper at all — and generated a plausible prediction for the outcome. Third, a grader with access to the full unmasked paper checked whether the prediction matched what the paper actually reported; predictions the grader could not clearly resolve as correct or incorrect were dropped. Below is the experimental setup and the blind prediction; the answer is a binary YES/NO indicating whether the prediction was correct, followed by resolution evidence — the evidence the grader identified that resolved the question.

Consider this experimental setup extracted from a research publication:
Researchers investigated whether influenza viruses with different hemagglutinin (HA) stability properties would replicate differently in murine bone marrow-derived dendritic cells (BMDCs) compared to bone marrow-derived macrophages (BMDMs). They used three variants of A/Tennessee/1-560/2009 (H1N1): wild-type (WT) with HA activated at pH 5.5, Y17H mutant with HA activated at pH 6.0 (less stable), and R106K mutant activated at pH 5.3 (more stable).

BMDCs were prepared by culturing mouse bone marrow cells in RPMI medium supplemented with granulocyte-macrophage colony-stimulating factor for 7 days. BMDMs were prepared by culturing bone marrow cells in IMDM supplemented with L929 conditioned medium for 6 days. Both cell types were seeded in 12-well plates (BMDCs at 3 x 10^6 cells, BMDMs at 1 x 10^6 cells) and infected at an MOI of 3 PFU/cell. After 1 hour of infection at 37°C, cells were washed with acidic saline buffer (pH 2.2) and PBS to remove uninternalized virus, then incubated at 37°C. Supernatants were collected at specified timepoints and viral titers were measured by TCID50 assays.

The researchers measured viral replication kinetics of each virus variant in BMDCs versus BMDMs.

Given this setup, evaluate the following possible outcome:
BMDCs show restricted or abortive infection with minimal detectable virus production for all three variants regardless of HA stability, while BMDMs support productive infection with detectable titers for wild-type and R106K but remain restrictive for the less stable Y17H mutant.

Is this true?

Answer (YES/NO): NO